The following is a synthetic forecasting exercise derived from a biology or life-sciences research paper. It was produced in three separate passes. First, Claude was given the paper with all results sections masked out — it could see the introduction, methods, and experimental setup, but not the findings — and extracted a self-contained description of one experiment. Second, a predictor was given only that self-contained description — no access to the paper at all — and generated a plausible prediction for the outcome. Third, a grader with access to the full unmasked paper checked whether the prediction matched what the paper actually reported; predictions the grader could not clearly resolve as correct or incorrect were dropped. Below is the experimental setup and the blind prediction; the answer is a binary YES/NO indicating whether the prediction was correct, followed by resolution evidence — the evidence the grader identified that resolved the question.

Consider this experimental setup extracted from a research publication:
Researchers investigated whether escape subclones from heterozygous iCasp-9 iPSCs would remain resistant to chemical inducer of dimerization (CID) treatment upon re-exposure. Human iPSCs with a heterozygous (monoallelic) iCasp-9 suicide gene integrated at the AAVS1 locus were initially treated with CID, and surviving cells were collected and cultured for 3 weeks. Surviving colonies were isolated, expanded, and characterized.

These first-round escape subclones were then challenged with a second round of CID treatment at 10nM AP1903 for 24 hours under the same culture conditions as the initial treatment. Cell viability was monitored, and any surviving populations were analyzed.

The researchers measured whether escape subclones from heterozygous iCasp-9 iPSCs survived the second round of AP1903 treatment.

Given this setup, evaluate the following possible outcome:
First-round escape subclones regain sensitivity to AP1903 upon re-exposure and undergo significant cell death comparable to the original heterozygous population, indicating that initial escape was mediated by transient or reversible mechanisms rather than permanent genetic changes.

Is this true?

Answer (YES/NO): NO